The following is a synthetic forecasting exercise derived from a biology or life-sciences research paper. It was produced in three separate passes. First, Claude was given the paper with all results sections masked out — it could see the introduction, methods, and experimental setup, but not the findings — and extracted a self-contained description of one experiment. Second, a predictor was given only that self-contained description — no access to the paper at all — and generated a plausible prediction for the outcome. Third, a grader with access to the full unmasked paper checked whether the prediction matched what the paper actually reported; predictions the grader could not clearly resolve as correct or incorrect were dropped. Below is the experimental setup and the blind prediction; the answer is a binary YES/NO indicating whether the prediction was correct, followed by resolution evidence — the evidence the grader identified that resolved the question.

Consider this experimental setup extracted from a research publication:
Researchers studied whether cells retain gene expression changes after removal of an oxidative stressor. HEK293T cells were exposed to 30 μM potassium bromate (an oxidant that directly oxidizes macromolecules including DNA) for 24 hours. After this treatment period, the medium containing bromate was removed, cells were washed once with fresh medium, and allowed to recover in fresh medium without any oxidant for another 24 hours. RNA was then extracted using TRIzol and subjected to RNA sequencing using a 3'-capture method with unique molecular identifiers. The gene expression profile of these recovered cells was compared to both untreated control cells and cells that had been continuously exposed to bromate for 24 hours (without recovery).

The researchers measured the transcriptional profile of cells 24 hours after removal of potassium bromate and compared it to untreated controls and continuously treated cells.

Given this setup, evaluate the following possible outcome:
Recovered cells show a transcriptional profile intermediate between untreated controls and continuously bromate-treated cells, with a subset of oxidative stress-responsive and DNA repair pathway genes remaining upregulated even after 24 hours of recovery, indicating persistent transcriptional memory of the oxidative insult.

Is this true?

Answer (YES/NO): NO